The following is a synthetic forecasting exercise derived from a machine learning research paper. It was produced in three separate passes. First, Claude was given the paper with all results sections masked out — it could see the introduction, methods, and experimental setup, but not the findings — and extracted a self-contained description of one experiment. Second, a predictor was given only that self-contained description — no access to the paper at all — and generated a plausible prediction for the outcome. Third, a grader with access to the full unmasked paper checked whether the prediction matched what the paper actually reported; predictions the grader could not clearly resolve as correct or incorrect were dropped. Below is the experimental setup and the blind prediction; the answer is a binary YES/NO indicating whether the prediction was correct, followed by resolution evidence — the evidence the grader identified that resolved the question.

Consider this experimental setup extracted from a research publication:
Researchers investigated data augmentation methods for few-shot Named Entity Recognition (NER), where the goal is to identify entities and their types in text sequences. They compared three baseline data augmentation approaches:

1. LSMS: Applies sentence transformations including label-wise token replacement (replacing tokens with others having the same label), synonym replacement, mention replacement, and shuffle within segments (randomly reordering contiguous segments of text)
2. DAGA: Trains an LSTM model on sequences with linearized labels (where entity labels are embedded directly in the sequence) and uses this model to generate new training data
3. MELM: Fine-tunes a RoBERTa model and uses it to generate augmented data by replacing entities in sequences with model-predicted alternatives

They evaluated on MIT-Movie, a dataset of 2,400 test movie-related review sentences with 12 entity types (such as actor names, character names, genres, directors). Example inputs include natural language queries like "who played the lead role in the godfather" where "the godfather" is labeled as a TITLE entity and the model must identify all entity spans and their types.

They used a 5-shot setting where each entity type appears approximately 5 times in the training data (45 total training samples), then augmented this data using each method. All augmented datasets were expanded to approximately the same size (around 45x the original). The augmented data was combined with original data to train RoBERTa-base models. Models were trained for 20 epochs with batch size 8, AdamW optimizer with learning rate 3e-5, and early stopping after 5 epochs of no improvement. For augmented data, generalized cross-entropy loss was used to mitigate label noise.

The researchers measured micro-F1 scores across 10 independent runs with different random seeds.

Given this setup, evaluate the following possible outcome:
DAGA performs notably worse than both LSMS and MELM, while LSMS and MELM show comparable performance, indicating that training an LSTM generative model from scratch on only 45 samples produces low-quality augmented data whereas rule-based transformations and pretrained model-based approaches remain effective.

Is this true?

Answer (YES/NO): NO